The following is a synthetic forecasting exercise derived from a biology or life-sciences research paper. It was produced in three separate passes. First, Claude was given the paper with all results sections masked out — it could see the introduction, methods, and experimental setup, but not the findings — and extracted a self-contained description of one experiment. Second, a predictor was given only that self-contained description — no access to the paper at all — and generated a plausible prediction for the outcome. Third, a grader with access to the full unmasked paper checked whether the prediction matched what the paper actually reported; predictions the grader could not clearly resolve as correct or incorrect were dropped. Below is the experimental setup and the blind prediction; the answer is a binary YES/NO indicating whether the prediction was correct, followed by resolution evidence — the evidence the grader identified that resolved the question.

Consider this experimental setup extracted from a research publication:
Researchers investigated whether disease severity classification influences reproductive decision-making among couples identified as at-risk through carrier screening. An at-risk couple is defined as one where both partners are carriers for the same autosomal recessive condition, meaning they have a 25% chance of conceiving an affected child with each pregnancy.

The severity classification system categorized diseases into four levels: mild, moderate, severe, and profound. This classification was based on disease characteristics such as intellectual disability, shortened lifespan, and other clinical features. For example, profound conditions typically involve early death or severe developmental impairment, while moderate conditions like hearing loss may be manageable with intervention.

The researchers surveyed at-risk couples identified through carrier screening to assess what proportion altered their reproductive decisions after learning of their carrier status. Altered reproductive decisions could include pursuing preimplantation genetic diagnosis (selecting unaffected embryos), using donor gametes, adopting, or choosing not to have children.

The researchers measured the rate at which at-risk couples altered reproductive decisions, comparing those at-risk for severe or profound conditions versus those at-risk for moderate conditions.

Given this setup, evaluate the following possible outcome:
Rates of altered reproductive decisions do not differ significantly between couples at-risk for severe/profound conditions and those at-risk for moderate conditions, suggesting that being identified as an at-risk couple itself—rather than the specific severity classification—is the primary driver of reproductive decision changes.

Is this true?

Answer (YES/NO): NO